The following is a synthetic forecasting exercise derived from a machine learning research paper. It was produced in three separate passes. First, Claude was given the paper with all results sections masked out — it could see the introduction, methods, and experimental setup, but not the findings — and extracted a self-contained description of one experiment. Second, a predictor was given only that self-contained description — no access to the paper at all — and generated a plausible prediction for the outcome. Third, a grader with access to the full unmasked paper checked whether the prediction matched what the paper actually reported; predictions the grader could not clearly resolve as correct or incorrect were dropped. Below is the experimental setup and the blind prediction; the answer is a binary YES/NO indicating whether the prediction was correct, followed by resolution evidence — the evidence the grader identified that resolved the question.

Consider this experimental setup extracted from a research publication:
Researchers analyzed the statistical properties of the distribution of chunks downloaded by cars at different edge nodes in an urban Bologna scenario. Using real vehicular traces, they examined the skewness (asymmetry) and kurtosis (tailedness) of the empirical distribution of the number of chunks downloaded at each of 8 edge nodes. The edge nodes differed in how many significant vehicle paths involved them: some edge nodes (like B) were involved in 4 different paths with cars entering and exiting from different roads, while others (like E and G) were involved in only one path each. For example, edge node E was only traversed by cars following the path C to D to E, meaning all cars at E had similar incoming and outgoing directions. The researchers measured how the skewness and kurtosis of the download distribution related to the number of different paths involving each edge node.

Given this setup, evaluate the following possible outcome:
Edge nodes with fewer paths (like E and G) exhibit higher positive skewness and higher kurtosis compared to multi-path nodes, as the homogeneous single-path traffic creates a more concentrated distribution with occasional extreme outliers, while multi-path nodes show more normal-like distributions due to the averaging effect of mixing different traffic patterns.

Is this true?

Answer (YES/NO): NO